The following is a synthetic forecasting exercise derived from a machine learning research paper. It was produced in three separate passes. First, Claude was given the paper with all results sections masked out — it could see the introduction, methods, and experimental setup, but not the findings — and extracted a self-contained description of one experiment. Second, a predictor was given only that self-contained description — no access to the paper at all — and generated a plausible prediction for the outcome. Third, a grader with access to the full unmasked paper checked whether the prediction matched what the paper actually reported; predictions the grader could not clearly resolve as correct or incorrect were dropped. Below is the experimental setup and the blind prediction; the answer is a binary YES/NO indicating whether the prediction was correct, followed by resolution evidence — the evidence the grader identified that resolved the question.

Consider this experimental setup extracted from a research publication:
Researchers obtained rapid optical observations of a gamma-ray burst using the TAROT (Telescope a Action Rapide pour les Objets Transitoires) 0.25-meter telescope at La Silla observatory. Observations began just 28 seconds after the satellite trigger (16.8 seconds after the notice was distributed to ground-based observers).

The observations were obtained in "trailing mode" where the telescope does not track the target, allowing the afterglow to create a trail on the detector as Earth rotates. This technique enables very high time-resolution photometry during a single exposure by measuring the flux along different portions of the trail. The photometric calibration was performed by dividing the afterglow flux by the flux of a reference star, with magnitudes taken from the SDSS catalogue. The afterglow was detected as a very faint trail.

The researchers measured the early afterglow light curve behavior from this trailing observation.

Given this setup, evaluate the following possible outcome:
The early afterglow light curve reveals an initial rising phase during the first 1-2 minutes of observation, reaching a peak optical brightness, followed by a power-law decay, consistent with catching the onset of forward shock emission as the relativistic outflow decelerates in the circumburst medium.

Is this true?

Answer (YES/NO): NO